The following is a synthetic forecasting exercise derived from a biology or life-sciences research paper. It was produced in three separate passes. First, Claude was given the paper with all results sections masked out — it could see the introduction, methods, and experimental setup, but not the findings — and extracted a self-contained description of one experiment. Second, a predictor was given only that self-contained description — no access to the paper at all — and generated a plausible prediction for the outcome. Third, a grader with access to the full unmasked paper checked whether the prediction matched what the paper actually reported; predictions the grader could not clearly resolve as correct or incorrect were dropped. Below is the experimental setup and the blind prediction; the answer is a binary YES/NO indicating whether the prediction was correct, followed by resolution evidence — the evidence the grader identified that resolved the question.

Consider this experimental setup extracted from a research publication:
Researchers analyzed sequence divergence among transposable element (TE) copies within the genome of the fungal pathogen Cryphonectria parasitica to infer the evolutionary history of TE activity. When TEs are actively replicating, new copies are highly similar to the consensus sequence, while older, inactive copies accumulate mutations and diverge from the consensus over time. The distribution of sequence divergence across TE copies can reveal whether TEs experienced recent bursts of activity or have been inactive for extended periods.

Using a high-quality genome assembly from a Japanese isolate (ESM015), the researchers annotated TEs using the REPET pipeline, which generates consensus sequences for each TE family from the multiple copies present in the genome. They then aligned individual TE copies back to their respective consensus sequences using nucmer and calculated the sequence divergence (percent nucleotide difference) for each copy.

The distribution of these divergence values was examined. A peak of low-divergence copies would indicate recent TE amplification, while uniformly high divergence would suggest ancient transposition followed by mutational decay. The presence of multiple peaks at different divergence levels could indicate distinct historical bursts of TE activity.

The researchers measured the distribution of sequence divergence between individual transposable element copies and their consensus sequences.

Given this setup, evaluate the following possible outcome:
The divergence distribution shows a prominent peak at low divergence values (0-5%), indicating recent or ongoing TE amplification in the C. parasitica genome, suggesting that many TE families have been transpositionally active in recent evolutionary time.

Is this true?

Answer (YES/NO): NO